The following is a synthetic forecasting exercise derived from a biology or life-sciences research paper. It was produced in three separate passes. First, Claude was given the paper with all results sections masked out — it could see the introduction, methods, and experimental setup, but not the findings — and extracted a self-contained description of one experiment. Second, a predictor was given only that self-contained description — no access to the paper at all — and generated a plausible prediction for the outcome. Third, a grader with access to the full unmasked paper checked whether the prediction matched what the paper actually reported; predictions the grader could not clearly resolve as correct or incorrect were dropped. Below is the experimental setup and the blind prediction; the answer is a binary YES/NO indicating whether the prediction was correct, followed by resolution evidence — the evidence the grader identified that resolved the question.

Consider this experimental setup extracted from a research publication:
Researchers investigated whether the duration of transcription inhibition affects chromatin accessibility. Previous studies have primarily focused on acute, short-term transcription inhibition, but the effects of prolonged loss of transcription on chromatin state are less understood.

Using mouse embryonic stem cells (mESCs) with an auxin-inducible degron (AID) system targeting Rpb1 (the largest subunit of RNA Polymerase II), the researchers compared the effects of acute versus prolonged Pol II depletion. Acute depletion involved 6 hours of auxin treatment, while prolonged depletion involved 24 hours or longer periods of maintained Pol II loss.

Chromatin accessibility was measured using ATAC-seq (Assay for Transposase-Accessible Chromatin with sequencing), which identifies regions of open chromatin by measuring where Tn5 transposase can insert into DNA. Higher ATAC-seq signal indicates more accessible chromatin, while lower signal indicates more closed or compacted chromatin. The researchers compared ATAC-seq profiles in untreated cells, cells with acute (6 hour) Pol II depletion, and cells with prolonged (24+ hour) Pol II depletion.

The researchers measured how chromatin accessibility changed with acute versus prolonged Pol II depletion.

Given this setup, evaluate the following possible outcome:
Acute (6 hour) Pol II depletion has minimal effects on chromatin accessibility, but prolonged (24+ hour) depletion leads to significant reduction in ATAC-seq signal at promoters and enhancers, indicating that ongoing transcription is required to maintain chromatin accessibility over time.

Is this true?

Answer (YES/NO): NO